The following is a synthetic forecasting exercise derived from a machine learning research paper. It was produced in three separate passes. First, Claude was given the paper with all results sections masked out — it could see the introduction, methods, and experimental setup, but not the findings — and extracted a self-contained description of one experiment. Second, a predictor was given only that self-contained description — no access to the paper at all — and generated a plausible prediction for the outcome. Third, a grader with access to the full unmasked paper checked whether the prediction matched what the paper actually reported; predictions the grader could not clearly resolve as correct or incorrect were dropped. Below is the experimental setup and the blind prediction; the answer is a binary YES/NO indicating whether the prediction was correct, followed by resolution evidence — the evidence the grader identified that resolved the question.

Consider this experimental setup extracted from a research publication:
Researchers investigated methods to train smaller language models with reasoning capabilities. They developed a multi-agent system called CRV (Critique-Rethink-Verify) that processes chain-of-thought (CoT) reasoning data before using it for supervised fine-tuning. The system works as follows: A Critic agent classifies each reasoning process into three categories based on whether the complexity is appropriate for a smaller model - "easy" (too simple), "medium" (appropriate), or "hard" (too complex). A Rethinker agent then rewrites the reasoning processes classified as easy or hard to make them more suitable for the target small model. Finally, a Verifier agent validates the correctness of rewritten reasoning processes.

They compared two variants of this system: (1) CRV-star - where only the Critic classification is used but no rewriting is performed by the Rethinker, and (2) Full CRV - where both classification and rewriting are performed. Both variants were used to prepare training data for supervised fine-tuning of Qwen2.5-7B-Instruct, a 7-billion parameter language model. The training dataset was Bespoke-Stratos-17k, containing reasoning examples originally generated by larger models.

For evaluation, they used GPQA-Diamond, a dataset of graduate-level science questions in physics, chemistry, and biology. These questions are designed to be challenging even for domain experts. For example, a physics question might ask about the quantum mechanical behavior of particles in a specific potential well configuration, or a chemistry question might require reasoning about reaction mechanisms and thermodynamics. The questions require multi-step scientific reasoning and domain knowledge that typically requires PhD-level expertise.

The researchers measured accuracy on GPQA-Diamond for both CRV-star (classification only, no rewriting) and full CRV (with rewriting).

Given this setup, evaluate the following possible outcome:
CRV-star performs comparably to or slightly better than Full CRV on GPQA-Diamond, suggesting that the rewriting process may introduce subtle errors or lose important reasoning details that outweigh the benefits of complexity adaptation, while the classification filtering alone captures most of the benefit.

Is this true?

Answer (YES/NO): YES